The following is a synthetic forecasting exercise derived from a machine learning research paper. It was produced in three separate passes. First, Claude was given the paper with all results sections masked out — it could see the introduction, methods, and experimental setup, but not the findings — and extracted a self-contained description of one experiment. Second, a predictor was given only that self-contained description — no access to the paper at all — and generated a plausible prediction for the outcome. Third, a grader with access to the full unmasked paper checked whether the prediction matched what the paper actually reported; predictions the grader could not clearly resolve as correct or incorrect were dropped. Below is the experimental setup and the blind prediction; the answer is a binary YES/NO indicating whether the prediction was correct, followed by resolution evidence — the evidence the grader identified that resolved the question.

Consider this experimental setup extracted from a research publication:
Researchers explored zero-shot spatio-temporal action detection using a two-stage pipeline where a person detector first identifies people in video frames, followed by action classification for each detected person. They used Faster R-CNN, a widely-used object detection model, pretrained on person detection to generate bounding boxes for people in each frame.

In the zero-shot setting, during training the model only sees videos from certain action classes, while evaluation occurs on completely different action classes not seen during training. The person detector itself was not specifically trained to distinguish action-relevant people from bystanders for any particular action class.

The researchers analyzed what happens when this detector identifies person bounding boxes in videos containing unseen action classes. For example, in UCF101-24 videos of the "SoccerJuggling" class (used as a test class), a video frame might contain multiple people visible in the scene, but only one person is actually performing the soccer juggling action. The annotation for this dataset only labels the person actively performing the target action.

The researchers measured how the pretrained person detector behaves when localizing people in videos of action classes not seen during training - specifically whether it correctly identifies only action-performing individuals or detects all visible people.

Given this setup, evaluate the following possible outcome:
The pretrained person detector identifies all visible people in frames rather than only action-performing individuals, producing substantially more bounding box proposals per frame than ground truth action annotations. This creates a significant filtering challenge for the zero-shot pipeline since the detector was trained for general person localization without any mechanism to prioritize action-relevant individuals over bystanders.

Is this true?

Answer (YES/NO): YES